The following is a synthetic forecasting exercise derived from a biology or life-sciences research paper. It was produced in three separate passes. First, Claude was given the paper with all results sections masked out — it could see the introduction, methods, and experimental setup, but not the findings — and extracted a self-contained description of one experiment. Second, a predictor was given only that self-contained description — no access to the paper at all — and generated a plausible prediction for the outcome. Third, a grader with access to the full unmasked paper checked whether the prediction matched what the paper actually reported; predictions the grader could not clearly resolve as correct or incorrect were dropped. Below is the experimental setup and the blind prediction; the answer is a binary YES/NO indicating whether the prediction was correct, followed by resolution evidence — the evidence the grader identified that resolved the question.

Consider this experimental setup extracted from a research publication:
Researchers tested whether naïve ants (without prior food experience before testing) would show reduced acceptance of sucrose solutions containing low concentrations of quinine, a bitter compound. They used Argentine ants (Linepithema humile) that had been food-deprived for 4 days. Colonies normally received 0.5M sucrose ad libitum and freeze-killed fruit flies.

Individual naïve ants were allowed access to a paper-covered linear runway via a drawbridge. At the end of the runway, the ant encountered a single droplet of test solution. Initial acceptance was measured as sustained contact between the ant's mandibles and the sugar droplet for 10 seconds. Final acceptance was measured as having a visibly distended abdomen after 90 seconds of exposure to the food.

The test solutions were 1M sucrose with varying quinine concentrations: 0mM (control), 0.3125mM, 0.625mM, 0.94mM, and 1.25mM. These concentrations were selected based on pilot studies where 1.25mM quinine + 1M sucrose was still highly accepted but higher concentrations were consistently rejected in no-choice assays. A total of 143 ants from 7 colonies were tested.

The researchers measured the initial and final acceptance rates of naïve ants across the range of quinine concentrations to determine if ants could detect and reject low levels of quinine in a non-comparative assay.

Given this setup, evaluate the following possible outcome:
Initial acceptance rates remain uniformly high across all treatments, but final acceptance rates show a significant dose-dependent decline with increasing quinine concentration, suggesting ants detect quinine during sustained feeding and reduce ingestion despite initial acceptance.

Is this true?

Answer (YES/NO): NO